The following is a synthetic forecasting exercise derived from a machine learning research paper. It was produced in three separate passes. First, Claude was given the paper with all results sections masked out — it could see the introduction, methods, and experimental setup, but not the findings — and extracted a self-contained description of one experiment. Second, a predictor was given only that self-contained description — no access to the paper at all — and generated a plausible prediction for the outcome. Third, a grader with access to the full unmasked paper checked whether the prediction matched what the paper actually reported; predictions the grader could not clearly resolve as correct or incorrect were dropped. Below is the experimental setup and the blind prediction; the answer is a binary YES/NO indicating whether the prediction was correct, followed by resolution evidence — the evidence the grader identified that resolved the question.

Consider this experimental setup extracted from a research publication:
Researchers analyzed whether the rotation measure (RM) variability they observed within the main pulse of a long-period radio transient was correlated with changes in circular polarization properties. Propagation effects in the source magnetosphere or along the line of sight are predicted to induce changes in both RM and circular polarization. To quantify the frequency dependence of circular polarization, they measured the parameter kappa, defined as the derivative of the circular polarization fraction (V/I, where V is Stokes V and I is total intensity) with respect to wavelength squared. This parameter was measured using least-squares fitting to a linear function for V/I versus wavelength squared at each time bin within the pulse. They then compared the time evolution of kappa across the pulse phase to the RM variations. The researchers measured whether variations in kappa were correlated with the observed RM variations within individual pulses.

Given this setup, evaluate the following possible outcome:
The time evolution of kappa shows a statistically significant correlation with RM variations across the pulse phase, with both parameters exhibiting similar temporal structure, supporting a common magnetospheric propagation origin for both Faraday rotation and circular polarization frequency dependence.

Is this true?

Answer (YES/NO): YES